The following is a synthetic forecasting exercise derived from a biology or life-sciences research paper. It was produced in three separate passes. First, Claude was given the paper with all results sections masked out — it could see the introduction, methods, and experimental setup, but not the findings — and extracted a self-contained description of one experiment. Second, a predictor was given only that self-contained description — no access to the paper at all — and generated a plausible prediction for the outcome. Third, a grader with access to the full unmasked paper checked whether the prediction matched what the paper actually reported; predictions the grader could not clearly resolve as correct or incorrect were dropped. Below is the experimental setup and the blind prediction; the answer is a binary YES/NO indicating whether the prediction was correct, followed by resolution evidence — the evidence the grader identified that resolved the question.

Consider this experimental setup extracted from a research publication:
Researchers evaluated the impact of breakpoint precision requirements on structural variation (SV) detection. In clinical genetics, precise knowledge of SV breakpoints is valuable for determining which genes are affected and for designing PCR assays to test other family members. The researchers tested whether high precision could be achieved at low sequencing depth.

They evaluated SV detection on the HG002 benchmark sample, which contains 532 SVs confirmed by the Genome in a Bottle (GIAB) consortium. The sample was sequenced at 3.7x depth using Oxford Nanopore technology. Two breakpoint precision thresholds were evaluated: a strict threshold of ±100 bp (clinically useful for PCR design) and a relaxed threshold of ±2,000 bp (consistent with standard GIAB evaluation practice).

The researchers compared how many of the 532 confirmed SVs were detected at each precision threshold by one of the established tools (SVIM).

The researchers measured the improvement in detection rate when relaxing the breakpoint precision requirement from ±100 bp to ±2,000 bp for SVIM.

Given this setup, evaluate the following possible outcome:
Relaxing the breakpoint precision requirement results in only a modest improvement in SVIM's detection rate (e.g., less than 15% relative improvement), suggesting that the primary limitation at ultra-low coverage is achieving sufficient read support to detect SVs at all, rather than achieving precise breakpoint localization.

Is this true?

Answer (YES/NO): YES